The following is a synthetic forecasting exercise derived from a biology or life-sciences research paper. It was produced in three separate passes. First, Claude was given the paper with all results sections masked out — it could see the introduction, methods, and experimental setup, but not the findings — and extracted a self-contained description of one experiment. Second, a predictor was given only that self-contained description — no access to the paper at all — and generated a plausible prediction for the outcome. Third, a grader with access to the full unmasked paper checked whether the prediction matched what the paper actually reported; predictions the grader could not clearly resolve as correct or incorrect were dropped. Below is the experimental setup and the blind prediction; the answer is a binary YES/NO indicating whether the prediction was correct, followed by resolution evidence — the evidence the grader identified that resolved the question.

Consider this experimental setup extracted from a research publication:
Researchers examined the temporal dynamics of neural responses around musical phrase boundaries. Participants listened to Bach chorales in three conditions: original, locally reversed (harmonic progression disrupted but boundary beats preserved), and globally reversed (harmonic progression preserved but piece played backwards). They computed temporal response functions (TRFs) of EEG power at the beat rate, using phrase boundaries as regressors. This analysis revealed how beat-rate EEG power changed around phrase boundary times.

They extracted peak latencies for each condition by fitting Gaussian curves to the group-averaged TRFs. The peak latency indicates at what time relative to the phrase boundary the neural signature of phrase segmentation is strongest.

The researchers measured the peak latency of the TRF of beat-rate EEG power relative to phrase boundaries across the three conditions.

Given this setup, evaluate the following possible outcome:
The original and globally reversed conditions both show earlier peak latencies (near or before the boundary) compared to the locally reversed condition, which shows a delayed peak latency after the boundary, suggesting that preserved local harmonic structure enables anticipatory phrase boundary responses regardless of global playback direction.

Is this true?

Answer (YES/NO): NO